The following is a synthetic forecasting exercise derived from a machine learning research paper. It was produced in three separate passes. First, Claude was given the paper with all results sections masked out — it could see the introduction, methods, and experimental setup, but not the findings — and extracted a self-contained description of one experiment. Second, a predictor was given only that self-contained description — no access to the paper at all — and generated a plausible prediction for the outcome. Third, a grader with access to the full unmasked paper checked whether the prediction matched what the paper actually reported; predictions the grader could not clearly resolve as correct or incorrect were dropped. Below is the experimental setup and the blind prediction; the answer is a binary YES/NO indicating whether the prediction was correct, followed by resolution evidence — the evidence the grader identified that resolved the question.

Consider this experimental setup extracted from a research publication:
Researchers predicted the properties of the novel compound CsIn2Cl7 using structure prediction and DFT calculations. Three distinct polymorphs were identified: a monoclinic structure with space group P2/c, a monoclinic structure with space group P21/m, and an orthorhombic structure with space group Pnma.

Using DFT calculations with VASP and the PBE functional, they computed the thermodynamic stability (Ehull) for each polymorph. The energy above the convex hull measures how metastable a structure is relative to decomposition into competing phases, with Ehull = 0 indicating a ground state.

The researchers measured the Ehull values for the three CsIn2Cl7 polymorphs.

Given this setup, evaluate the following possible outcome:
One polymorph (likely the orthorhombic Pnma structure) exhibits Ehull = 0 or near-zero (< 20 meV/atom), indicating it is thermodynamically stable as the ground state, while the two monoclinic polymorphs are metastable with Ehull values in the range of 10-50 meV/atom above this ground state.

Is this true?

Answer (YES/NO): NO